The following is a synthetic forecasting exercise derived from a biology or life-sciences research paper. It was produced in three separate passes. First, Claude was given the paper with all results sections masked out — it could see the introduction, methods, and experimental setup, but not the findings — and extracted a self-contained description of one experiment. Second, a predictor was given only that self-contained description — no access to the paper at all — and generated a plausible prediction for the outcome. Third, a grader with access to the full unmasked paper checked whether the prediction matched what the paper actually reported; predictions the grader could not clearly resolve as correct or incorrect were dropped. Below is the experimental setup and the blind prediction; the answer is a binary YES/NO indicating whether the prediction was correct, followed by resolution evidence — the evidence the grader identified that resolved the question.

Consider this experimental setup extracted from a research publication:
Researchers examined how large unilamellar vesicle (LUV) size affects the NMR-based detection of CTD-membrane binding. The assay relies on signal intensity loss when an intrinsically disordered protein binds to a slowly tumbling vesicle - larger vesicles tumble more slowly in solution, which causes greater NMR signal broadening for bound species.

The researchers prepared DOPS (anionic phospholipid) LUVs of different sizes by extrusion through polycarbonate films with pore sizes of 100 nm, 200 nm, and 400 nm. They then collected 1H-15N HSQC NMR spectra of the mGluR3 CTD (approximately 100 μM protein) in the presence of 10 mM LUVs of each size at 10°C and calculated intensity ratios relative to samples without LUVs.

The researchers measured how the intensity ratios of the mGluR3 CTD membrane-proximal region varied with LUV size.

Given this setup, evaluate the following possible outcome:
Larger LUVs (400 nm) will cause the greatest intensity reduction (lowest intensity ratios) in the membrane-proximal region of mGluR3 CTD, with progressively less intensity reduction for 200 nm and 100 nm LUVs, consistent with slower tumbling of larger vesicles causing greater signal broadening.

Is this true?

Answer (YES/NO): NO